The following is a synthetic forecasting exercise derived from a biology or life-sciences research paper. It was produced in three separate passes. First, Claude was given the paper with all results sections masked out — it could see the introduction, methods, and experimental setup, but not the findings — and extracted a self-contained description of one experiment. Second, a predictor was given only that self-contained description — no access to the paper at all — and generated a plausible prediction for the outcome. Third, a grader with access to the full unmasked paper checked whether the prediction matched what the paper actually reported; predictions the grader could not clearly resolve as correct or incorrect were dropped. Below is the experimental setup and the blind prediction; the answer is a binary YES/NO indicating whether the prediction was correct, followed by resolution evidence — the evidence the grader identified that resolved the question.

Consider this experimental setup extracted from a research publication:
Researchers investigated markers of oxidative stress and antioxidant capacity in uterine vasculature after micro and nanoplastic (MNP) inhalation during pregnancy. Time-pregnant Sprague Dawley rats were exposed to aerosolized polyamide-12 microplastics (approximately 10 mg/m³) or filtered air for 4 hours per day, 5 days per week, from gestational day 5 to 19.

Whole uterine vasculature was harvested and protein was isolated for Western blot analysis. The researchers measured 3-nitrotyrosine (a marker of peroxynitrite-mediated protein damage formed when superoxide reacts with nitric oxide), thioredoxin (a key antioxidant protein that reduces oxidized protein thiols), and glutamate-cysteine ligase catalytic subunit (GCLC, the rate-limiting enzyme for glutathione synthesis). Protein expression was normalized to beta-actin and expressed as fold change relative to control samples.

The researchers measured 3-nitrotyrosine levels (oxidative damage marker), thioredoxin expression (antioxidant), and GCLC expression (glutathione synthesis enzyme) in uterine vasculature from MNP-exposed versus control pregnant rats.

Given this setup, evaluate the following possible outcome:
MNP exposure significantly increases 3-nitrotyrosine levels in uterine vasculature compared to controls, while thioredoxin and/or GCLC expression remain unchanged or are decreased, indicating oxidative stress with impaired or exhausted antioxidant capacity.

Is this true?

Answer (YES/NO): YES